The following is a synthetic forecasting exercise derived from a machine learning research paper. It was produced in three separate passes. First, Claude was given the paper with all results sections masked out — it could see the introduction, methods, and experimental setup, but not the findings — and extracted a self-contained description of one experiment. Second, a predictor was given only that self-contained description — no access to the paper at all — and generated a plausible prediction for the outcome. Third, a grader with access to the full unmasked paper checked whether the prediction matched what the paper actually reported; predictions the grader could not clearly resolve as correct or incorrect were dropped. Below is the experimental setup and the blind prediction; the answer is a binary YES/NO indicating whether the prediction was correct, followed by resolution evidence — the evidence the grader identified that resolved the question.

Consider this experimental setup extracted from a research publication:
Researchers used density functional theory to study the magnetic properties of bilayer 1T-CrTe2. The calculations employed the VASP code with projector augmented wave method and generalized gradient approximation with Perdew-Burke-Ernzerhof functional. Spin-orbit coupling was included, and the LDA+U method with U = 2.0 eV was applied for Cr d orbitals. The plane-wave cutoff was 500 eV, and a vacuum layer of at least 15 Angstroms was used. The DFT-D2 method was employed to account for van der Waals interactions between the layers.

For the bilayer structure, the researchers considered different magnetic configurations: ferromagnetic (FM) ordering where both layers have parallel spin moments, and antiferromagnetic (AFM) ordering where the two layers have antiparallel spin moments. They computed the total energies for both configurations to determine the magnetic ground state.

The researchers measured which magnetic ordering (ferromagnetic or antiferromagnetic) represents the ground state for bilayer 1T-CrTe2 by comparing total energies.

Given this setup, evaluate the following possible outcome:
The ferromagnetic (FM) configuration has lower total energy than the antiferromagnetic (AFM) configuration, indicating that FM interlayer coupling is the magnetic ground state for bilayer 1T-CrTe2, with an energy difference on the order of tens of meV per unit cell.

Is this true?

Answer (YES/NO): NO